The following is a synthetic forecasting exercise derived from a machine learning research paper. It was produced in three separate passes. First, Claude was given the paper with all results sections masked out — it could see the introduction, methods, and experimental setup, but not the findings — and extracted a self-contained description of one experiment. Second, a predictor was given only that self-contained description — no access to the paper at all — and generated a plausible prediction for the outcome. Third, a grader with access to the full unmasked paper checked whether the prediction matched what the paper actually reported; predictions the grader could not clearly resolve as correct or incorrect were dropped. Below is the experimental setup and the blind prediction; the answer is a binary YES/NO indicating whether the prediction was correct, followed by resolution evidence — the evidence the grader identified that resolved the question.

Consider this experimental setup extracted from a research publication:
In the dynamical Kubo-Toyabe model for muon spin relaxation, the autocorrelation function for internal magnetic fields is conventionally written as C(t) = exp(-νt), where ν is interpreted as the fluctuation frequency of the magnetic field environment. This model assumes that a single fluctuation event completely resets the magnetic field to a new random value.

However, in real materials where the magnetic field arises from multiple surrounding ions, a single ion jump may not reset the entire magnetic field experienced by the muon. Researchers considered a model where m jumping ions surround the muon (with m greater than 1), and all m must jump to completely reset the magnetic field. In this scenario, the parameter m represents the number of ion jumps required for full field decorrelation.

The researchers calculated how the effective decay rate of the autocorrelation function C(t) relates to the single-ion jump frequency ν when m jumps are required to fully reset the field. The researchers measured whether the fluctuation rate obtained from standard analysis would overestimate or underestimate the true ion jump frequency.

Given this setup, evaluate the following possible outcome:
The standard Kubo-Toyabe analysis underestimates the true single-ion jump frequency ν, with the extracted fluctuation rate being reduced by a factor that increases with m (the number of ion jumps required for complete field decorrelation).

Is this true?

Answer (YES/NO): YES